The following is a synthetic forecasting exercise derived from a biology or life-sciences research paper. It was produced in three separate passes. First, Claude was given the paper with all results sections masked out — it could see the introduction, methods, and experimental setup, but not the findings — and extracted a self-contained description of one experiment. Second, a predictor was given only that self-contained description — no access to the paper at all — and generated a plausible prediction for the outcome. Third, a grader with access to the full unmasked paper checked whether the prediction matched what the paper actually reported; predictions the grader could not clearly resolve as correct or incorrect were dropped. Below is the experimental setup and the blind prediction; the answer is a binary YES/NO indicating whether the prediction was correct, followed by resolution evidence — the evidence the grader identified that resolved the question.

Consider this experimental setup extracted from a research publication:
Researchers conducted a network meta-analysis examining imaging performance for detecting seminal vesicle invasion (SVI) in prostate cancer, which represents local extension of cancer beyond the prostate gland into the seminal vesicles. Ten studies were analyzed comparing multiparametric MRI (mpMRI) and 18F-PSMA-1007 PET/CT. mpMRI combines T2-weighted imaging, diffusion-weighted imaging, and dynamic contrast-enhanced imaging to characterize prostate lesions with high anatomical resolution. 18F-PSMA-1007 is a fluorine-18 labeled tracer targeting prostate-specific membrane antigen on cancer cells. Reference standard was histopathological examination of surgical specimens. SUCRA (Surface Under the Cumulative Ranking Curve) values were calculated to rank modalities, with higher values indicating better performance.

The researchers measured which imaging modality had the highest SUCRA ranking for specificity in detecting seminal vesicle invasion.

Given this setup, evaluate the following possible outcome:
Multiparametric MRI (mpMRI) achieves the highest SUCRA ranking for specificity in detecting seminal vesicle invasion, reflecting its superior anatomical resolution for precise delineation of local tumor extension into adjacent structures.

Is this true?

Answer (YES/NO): YES